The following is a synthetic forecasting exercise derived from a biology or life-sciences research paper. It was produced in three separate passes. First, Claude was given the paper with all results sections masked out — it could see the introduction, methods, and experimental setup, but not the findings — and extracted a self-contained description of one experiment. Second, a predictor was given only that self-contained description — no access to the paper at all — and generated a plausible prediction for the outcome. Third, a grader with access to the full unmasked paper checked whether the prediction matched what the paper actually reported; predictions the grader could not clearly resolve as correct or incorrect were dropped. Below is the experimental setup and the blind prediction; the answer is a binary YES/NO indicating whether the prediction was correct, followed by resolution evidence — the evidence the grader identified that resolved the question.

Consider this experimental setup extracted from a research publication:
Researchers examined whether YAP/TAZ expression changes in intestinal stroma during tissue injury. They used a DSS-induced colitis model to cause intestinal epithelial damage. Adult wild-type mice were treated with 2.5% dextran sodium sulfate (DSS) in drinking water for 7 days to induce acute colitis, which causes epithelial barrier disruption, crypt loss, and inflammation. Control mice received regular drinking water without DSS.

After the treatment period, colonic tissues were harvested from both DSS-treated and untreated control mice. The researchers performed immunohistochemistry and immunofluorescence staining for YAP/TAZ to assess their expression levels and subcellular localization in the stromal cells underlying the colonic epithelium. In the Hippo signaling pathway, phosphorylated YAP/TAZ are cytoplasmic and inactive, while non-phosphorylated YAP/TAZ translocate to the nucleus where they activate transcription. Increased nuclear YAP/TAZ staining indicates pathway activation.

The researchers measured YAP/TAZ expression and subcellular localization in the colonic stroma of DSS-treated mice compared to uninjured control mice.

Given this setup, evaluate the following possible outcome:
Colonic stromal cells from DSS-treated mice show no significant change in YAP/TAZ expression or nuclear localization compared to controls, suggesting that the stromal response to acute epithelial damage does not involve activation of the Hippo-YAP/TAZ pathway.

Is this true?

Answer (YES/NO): NO